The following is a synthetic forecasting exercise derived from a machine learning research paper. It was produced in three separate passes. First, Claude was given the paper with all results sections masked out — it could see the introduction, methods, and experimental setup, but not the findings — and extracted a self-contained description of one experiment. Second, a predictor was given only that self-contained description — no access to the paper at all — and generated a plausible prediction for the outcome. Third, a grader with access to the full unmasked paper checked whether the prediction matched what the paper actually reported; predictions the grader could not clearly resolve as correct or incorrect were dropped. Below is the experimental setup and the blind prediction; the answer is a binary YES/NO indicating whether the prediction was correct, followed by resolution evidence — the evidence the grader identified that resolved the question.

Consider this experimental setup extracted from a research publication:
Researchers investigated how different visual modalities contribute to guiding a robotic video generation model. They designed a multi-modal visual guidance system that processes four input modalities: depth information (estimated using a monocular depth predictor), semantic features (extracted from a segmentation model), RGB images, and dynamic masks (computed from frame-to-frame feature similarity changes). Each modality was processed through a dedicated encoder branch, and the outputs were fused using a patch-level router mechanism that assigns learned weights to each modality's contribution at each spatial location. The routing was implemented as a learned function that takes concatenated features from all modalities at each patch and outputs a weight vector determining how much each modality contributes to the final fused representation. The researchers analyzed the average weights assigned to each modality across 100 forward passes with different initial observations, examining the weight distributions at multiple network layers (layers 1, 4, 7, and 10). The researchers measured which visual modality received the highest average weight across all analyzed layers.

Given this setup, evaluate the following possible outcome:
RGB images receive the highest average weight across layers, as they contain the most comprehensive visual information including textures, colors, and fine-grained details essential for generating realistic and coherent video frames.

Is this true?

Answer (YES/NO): NO